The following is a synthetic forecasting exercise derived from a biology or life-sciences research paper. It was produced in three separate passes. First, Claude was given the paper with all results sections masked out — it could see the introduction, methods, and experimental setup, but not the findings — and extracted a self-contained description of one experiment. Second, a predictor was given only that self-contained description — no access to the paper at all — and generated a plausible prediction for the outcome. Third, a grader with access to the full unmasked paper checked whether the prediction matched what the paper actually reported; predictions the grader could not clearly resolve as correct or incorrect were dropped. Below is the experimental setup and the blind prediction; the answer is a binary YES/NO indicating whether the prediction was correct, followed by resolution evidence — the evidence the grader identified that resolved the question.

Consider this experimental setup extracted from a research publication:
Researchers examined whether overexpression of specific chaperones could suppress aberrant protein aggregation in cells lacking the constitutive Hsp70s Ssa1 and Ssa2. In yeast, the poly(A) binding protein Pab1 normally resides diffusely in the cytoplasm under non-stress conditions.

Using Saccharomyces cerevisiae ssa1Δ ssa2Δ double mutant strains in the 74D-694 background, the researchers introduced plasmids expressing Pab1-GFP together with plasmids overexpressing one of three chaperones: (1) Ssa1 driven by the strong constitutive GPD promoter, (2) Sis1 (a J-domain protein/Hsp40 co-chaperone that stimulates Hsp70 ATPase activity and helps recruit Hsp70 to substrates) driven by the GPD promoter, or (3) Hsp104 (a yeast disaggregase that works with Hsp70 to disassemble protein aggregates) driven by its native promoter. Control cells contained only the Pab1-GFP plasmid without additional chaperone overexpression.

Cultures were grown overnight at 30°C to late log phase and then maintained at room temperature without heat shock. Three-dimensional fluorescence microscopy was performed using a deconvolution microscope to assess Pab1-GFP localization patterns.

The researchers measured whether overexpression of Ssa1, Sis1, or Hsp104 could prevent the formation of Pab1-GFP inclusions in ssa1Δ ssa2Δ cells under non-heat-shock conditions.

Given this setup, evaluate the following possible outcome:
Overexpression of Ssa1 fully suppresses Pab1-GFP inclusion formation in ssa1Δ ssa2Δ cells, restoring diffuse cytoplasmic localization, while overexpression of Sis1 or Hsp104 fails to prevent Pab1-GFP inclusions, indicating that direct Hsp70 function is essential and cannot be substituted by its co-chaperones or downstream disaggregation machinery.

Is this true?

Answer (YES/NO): NO